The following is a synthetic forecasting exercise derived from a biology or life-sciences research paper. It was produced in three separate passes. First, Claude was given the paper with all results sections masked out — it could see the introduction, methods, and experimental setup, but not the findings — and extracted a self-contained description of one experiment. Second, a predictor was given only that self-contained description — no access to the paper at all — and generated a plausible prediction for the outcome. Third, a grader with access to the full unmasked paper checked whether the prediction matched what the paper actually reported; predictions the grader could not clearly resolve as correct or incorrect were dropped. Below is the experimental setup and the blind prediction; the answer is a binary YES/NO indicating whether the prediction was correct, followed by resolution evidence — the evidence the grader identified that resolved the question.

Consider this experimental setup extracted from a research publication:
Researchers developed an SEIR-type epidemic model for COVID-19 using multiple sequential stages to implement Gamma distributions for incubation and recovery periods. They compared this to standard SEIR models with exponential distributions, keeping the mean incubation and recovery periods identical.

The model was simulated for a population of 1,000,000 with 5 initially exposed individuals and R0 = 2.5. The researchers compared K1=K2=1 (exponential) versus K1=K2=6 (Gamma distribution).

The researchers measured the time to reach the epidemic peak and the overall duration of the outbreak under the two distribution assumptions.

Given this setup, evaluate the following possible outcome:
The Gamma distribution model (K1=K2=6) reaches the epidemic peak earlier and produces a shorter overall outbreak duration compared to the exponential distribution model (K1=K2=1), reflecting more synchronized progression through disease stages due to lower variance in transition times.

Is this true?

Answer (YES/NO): YES